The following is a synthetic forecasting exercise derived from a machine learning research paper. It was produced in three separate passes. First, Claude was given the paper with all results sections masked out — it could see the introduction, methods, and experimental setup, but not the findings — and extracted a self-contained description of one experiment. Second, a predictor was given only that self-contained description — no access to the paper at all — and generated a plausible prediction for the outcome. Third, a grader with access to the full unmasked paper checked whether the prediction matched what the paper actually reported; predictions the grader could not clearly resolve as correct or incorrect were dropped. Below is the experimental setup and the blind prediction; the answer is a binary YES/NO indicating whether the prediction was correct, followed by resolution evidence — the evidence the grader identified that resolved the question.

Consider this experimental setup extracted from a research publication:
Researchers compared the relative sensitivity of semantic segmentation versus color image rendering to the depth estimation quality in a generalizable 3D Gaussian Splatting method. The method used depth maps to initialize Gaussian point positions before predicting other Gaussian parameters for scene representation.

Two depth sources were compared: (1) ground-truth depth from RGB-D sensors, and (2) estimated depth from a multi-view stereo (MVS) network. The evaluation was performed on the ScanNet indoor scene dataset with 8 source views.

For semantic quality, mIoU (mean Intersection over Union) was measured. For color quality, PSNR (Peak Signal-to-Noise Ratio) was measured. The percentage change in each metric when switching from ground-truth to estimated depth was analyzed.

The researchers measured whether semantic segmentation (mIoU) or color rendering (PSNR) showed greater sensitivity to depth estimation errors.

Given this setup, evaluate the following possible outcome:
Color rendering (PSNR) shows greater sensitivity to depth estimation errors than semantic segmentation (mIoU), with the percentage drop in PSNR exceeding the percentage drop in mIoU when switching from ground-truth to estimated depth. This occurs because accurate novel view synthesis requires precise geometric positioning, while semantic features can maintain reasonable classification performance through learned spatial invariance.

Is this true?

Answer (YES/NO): NO